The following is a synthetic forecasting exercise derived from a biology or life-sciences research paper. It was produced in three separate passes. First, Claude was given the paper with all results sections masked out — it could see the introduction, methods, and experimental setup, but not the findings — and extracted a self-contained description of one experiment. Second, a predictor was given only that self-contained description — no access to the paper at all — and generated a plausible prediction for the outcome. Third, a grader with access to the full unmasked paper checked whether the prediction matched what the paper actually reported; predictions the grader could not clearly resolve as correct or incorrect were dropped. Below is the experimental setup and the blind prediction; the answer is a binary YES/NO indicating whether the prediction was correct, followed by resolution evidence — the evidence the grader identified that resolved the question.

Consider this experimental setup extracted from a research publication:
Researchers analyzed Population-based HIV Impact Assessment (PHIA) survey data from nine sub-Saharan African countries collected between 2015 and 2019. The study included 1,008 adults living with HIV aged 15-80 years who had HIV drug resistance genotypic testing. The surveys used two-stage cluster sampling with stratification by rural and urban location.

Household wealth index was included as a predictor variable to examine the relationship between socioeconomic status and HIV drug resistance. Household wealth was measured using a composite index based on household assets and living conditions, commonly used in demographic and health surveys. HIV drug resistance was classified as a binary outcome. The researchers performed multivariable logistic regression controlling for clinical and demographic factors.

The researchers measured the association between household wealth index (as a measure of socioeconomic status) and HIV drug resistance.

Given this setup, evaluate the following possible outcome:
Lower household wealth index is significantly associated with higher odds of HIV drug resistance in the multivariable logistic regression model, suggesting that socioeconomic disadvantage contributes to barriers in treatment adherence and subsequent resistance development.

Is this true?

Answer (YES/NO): NO